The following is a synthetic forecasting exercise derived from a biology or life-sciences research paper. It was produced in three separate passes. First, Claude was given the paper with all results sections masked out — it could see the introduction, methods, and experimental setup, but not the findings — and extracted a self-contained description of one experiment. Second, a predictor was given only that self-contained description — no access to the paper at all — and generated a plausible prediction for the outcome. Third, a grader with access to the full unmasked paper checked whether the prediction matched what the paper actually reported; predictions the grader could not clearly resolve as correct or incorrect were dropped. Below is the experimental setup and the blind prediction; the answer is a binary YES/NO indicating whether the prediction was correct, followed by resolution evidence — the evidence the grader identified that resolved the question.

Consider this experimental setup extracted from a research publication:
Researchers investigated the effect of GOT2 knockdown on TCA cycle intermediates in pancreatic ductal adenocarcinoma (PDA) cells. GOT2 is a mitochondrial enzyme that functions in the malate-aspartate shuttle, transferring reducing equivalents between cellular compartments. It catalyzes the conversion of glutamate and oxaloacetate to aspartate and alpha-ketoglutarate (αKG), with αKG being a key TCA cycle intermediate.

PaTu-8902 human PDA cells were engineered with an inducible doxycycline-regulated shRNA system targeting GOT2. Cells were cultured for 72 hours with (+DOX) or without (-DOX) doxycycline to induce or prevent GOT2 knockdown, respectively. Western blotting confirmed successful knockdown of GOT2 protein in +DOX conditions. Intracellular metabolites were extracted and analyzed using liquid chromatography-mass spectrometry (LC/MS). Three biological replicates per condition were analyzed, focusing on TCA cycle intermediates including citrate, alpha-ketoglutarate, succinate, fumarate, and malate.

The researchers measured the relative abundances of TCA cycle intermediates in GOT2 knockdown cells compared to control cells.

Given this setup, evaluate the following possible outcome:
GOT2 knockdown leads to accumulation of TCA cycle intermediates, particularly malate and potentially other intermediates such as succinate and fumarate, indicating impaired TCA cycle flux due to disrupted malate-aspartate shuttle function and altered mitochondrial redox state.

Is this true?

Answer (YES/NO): NO